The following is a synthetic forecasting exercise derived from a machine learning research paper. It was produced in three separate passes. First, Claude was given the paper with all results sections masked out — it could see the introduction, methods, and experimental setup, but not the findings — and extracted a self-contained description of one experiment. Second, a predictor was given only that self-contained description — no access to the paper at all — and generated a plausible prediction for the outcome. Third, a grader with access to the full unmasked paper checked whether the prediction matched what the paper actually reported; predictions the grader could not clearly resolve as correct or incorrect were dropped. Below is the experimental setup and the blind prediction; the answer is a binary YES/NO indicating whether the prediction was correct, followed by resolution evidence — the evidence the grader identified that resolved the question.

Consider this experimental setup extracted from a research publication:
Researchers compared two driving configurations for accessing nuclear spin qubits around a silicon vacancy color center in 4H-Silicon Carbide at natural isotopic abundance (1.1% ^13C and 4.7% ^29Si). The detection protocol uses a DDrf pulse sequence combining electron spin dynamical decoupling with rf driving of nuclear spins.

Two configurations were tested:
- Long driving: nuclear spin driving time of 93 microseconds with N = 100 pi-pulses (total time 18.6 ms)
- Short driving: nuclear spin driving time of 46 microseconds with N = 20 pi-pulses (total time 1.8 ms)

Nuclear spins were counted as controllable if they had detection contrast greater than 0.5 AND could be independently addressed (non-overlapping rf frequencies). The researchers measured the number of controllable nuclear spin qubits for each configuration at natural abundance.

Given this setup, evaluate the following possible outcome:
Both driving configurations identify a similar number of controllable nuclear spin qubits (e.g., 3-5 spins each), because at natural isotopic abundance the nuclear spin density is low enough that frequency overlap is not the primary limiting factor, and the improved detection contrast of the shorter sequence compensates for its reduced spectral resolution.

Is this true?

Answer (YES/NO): NO